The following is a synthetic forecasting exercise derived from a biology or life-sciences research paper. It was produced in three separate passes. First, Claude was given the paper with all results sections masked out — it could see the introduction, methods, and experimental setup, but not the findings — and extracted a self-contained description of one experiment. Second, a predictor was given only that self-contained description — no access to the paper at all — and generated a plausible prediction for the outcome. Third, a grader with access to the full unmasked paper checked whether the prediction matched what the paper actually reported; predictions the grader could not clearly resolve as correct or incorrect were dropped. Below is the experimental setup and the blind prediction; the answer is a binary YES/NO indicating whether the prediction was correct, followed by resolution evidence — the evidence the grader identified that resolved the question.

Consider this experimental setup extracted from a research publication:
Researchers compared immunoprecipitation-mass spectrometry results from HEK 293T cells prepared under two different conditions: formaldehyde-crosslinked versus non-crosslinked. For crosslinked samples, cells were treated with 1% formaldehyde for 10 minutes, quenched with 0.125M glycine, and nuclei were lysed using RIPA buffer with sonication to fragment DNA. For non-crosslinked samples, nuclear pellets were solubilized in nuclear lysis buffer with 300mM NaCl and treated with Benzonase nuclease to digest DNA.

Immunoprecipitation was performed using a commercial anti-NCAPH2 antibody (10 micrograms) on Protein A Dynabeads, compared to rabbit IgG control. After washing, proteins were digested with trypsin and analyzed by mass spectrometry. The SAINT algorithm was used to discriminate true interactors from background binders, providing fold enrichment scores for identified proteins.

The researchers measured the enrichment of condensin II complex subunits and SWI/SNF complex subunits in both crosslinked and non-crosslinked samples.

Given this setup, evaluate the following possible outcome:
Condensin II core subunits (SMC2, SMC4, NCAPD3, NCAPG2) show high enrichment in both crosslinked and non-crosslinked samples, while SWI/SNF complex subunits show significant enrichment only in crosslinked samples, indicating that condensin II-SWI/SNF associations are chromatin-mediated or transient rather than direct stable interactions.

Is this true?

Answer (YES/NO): NO